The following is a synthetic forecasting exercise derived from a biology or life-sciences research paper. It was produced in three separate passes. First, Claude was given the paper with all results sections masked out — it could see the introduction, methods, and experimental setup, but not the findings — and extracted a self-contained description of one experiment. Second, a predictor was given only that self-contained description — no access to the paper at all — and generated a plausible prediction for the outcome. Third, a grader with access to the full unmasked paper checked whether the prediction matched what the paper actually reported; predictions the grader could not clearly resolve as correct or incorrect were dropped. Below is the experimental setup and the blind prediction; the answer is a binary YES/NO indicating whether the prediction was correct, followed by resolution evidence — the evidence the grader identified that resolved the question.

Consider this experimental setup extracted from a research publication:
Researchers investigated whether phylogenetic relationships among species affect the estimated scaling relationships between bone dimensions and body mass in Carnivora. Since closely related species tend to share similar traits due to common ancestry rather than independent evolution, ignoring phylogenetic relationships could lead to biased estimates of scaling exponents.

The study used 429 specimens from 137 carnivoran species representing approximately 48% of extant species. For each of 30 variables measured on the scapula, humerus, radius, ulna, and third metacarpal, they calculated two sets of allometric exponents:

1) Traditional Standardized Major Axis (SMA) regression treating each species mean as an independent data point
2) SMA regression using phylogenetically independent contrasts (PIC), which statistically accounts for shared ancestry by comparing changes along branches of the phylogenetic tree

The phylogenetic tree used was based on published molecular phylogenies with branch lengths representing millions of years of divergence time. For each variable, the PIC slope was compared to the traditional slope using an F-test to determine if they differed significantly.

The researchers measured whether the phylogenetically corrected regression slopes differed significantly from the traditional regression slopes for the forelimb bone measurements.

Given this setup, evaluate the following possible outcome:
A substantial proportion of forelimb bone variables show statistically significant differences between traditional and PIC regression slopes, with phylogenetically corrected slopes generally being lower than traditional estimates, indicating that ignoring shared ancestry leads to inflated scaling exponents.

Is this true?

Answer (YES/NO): YES